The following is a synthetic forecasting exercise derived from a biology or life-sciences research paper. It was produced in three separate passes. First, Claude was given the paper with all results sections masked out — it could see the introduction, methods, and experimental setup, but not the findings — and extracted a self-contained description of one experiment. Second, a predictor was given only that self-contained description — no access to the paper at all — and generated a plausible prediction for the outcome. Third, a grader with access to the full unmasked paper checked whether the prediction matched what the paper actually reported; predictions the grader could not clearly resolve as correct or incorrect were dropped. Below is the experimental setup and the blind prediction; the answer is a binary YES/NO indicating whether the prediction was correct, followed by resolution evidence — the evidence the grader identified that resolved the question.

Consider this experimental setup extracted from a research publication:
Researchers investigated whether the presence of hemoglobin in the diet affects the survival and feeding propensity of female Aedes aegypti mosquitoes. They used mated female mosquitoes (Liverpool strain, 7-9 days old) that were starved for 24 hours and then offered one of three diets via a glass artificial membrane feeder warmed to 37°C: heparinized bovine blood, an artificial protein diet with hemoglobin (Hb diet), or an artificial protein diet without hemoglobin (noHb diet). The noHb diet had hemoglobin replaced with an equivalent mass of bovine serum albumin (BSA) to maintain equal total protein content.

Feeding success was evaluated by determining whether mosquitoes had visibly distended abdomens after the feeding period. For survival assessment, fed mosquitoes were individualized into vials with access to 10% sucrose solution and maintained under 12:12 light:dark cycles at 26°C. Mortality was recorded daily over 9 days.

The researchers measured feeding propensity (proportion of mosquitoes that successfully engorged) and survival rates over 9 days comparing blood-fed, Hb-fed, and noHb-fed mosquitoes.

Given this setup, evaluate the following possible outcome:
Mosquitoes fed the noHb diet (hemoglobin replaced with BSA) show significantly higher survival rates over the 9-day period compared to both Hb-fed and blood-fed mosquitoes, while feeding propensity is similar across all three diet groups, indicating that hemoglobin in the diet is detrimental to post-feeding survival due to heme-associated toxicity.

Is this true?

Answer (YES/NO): NO